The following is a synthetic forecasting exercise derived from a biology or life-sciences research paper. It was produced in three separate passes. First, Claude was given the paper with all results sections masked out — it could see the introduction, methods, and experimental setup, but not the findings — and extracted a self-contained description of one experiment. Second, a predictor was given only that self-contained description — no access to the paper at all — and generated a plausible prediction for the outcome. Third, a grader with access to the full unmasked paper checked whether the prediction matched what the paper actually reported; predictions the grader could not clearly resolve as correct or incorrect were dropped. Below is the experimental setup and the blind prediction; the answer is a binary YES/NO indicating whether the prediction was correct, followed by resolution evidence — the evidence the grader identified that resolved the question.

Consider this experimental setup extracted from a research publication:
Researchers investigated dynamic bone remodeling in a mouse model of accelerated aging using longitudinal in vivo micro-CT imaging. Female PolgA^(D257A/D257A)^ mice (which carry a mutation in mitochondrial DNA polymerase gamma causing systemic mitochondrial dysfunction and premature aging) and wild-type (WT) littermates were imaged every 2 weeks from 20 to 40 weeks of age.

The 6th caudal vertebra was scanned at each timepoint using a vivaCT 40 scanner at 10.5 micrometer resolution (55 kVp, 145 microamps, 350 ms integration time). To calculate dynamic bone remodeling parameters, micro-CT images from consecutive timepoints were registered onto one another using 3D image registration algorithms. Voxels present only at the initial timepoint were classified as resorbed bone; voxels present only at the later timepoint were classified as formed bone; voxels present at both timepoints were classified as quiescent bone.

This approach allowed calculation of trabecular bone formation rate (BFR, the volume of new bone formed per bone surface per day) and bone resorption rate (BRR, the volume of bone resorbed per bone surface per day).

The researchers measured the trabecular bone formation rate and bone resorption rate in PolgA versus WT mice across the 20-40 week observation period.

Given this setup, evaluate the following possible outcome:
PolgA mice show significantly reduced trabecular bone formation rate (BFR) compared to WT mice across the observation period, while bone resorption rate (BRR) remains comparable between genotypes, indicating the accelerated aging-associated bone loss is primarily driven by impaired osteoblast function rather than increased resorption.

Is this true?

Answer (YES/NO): NO